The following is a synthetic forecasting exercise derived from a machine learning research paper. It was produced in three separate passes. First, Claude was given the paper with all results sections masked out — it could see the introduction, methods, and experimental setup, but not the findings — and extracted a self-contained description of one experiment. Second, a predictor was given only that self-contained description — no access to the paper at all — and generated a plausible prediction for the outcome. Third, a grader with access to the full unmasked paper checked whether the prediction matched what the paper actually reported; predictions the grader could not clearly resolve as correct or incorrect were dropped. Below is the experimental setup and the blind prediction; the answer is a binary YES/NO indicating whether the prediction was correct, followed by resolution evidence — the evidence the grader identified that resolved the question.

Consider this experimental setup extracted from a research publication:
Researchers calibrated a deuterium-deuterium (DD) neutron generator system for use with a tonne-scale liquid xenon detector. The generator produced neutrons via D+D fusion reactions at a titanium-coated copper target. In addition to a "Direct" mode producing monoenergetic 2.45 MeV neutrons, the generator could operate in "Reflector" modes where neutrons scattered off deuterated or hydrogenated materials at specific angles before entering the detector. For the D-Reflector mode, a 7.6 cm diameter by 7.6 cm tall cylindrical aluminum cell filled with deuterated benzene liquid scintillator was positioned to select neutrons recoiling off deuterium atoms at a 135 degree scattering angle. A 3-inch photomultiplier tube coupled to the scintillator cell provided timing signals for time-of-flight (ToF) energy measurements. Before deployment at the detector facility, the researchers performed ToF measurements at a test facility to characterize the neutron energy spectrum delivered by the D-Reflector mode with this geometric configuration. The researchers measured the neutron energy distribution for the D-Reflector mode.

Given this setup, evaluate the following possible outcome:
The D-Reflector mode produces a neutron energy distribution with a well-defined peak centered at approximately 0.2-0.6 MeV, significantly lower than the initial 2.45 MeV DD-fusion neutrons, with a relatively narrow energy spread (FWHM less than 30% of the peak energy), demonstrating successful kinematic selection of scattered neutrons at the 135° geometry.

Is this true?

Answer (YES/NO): YES